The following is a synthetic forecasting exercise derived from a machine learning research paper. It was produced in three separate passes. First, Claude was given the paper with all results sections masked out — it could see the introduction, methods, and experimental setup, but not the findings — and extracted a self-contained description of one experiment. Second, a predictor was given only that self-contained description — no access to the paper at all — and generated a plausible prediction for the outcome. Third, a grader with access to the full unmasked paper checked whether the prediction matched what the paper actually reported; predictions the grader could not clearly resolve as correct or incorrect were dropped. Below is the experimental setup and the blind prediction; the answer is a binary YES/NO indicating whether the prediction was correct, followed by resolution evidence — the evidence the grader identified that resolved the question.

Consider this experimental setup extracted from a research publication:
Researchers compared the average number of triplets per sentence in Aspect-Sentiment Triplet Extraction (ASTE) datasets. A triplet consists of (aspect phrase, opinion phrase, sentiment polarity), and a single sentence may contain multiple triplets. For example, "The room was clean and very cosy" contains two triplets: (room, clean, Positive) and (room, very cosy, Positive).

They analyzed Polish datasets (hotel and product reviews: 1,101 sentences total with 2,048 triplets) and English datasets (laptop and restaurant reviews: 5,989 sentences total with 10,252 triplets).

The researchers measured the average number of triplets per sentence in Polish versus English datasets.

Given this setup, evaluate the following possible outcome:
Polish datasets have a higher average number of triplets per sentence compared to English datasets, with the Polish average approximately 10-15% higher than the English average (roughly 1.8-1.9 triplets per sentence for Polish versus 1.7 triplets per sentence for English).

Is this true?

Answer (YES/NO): NO